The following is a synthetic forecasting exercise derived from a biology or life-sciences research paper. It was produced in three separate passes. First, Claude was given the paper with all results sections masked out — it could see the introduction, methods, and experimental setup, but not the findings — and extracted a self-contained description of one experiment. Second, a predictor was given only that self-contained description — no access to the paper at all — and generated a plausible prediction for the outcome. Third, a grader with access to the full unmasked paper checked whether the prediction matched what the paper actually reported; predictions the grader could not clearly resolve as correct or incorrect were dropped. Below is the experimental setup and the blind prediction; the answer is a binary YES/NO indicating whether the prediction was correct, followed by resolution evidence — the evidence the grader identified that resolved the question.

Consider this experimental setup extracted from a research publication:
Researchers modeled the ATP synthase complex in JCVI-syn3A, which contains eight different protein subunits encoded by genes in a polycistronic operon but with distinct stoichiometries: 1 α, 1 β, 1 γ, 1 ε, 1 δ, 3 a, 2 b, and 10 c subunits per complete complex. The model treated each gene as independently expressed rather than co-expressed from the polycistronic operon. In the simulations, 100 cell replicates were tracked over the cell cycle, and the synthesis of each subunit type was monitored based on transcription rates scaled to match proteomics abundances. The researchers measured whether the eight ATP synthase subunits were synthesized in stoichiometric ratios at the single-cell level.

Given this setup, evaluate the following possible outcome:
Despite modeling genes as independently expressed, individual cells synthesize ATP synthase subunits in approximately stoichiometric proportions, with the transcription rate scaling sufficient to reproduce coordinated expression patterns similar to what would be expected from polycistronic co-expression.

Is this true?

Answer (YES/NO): NO